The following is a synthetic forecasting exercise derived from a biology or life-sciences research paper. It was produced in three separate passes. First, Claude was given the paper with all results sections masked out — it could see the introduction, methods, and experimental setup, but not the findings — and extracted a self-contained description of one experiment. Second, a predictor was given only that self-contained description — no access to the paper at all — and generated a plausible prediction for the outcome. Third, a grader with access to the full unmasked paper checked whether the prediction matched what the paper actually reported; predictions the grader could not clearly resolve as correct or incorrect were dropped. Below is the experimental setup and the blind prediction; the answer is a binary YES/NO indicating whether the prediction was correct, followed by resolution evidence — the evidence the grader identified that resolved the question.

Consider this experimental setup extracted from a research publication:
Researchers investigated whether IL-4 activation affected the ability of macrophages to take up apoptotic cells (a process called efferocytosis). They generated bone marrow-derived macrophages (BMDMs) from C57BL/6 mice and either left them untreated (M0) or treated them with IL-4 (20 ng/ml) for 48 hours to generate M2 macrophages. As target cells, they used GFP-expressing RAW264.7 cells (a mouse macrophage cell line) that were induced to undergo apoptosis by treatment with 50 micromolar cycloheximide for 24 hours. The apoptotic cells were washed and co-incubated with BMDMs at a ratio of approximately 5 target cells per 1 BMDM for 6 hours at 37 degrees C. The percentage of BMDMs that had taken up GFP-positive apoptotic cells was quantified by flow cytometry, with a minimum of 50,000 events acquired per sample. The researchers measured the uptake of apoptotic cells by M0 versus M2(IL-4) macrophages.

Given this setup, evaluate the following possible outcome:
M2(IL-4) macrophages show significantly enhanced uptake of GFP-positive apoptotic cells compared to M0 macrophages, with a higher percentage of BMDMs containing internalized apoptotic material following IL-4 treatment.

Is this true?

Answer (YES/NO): YES